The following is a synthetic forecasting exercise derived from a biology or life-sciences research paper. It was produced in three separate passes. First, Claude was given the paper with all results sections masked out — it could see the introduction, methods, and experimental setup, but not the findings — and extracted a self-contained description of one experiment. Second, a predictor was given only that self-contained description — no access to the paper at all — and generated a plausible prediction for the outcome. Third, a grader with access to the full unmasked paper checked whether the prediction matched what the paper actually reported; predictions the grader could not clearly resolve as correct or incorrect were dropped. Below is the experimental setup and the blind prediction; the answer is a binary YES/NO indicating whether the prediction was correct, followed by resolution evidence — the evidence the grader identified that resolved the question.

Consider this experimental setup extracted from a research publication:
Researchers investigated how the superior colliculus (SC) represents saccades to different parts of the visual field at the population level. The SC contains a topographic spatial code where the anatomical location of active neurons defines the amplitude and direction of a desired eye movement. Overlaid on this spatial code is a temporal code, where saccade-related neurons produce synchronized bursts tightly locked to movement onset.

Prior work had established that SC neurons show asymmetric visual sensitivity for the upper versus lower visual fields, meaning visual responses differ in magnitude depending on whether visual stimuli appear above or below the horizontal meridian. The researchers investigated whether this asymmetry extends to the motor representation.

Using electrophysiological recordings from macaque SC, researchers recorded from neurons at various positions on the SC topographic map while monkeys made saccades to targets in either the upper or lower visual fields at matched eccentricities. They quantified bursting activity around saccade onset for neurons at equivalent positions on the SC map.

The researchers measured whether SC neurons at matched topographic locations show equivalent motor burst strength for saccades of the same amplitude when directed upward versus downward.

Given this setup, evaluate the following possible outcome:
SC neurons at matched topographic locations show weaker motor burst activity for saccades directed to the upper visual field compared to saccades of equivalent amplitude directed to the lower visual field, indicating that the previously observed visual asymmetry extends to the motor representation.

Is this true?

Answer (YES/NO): NO